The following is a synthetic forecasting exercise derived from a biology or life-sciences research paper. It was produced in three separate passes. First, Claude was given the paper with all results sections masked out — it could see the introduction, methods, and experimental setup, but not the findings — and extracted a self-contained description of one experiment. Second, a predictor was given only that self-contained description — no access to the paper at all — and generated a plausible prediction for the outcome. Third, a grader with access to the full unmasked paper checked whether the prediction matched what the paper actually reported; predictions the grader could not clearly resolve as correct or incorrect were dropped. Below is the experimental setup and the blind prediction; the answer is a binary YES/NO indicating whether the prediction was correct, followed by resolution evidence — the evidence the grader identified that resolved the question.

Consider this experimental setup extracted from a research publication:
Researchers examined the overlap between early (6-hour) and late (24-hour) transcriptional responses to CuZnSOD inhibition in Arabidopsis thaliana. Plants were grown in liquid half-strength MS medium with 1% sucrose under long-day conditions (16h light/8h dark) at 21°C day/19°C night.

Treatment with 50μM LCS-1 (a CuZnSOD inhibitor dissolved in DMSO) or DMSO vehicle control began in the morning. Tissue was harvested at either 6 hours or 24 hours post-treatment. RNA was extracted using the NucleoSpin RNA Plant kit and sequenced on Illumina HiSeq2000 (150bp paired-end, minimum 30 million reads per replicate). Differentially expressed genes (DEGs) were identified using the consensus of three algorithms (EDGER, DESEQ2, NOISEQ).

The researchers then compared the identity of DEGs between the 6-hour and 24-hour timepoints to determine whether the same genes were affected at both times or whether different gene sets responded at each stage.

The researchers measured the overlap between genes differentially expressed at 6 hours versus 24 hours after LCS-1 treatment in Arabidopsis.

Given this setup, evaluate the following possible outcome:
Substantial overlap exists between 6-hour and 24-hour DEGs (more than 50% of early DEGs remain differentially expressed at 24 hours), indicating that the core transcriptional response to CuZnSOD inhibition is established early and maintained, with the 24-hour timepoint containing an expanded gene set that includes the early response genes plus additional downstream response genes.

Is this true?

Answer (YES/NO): YES